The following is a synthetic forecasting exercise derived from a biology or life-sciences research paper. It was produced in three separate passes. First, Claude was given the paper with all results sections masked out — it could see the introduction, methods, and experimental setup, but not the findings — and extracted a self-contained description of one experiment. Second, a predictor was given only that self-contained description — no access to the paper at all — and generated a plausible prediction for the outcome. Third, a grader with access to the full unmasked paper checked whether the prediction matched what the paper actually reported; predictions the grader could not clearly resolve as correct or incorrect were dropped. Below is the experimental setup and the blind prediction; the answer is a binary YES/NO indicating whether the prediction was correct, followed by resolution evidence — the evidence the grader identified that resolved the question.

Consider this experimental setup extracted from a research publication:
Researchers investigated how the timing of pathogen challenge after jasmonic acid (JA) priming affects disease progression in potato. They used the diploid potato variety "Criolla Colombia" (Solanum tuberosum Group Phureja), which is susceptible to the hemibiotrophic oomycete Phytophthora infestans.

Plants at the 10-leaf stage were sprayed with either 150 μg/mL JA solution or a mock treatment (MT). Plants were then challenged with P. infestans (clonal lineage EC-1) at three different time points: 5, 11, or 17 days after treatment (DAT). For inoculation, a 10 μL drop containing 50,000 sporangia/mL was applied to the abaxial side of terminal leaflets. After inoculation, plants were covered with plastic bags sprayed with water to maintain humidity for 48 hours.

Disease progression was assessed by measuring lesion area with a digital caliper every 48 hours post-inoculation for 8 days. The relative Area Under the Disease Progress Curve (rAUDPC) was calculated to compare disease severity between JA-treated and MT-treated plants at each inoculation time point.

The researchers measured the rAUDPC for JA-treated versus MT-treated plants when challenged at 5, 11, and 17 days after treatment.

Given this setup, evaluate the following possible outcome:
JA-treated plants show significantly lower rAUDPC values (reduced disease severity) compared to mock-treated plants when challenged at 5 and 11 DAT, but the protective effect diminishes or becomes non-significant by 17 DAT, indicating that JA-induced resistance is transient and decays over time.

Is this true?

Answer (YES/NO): NO